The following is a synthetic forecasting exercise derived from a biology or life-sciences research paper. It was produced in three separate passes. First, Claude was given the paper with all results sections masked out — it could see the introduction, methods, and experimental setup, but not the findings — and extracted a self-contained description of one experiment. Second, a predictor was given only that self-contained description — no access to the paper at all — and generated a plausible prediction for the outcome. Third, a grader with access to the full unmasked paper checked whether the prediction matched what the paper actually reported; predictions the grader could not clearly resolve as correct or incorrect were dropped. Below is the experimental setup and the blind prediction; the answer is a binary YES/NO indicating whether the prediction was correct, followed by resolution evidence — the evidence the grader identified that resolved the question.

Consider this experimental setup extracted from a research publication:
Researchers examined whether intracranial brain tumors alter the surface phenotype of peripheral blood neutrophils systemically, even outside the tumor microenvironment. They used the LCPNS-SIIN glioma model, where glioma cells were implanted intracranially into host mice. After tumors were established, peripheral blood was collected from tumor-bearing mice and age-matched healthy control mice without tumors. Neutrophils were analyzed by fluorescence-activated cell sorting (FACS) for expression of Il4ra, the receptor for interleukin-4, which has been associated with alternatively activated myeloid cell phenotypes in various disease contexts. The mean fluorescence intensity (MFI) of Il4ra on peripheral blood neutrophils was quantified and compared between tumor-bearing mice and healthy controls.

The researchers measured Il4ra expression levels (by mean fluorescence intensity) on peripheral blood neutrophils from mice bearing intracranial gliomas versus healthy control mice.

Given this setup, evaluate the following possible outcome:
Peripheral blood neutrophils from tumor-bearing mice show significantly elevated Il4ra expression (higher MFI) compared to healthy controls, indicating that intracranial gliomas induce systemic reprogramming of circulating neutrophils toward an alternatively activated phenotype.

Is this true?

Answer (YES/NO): NO